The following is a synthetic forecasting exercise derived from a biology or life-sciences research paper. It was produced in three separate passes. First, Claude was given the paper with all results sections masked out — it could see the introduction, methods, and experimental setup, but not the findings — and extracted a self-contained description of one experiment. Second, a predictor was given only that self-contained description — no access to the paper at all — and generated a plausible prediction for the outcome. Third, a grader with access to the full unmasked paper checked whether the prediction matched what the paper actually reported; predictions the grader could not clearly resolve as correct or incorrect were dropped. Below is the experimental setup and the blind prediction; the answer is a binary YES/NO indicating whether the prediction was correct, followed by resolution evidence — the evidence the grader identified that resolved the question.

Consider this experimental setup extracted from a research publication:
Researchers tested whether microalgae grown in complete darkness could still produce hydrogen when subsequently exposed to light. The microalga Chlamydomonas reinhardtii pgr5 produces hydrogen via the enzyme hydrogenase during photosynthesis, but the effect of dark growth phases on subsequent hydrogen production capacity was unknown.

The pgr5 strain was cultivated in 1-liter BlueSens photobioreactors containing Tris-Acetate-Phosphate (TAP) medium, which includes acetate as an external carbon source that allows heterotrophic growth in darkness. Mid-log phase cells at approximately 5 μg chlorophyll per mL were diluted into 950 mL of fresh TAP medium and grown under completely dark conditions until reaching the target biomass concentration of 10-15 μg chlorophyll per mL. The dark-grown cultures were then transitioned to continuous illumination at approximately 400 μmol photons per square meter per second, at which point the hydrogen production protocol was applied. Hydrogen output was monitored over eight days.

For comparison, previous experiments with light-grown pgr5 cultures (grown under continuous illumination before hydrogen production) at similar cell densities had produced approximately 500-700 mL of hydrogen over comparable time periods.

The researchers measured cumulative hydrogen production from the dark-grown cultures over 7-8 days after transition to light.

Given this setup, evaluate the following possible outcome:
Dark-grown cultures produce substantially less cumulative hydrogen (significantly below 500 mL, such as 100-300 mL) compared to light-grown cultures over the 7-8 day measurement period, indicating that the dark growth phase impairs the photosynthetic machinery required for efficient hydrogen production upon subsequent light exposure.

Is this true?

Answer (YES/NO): NO